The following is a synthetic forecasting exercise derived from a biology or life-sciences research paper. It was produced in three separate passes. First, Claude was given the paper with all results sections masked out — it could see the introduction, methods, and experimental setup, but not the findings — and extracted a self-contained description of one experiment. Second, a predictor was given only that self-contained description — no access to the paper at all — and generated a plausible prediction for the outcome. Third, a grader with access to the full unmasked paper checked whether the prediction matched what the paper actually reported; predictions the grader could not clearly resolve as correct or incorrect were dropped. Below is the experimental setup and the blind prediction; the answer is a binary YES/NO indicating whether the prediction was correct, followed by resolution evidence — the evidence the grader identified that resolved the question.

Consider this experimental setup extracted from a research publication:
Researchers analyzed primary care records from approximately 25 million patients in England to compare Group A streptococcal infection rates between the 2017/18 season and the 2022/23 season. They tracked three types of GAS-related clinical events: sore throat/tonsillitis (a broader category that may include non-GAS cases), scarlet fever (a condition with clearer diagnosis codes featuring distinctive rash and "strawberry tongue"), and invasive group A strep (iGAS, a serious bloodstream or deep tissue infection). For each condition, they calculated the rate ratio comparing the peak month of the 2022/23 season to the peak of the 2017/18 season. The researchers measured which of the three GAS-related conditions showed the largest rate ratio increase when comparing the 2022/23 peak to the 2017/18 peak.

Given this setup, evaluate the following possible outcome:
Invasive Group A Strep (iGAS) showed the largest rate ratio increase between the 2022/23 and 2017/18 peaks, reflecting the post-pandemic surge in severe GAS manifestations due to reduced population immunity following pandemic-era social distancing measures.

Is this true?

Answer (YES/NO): YES